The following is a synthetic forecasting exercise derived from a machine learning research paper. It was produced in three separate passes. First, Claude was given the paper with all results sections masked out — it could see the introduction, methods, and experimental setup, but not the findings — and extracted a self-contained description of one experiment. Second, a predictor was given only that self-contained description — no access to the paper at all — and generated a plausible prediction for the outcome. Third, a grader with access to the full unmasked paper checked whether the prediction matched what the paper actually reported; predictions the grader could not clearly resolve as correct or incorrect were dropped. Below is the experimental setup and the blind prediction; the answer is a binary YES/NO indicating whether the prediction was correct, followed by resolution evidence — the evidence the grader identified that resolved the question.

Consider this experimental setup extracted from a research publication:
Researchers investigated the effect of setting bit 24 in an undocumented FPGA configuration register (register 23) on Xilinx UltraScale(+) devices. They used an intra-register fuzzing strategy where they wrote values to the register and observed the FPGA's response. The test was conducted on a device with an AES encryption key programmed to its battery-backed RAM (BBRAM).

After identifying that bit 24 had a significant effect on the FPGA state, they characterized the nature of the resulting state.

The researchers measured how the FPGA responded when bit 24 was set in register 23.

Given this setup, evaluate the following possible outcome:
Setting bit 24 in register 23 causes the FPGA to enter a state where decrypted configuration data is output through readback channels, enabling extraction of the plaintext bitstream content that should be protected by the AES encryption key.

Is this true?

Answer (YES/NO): NO